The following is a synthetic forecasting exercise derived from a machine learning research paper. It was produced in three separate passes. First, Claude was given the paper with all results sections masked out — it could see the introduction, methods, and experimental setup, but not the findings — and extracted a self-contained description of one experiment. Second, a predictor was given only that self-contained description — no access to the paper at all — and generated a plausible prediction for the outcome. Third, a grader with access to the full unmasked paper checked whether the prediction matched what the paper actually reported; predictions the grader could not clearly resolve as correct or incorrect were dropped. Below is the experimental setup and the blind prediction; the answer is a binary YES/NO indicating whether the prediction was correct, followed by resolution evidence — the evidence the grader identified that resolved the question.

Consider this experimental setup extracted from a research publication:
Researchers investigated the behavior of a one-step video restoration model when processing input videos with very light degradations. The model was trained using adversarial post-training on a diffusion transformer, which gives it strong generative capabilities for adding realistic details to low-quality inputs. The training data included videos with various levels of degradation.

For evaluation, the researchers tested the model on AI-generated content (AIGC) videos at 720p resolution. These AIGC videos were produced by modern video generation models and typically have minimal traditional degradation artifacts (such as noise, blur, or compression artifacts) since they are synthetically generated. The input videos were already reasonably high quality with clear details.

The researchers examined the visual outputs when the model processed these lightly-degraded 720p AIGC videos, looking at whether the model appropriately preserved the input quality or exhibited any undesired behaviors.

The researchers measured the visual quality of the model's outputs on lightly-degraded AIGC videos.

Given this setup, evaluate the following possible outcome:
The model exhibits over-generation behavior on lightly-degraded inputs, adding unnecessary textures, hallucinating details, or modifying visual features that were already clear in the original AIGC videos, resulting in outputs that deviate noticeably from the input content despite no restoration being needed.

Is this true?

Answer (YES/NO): YES